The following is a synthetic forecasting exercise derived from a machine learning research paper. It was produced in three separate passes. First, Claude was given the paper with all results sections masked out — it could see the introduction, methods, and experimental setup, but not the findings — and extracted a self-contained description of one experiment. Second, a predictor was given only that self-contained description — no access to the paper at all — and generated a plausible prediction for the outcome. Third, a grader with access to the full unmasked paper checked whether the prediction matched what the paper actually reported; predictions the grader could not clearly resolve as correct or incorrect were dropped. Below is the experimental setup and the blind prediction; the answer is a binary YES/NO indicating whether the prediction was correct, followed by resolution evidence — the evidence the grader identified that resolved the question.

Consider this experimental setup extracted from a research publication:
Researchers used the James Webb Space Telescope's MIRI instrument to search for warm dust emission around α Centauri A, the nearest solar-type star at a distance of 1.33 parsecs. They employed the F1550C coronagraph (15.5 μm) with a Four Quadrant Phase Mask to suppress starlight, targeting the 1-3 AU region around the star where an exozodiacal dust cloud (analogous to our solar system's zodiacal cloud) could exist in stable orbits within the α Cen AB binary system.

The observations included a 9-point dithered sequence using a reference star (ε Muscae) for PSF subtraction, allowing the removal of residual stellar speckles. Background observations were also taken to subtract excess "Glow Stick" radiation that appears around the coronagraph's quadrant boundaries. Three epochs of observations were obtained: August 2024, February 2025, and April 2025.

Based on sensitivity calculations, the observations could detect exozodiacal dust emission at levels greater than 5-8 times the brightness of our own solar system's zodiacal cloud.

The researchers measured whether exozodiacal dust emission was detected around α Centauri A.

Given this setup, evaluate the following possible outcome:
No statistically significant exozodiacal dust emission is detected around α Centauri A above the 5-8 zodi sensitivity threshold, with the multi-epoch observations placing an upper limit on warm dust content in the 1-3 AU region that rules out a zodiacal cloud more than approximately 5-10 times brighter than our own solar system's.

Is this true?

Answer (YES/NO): YES